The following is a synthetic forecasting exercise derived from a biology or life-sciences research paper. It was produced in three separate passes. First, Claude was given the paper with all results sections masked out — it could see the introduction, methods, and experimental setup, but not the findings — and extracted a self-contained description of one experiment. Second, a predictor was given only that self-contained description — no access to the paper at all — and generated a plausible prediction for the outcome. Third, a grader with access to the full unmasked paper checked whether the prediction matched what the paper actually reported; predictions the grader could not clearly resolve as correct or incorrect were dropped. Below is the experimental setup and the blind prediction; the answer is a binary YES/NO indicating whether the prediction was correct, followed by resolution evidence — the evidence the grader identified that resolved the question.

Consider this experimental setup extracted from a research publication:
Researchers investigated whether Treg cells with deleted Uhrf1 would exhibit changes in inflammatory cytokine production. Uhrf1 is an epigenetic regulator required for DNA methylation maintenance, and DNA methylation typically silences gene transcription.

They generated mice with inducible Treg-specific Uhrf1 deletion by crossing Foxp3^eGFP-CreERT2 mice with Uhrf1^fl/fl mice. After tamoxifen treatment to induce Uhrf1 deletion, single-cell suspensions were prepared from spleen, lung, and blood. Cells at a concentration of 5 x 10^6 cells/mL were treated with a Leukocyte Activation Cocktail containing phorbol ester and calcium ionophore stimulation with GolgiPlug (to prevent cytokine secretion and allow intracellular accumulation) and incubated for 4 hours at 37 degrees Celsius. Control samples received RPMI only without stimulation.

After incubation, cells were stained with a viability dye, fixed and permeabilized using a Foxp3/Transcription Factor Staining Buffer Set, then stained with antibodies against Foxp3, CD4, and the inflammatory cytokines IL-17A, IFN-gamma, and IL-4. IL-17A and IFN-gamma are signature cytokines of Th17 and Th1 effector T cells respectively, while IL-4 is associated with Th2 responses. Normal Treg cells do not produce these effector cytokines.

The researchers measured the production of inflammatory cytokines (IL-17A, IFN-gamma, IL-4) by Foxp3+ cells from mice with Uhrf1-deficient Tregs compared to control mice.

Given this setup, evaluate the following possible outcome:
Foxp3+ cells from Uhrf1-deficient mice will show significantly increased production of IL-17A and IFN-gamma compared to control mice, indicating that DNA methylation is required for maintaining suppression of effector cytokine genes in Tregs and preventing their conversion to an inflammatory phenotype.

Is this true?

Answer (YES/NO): NO